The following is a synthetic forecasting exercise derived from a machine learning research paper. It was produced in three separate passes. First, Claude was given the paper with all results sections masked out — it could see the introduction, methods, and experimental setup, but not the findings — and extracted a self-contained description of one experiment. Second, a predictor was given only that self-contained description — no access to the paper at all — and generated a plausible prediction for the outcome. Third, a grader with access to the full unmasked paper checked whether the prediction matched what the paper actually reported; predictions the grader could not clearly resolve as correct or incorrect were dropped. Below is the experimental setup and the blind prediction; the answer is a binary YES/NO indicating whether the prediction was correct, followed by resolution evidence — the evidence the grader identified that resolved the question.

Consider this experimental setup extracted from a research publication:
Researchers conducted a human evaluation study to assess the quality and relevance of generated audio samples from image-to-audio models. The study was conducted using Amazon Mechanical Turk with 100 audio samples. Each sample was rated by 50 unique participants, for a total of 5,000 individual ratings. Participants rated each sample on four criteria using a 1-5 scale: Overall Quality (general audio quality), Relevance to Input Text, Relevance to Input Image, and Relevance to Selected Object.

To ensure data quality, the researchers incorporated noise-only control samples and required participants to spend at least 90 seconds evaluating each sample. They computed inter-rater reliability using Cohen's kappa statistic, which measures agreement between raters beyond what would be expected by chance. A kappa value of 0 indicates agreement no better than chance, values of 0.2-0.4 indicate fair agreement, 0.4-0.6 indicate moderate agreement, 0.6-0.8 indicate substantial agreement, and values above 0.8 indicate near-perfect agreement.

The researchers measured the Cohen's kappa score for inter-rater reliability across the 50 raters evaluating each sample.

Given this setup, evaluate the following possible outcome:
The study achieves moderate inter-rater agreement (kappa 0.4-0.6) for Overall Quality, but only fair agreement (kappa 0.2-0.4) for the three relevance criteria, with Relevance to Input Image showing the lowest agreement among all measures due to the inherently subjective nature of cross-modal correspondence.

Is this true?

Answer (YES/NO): NO